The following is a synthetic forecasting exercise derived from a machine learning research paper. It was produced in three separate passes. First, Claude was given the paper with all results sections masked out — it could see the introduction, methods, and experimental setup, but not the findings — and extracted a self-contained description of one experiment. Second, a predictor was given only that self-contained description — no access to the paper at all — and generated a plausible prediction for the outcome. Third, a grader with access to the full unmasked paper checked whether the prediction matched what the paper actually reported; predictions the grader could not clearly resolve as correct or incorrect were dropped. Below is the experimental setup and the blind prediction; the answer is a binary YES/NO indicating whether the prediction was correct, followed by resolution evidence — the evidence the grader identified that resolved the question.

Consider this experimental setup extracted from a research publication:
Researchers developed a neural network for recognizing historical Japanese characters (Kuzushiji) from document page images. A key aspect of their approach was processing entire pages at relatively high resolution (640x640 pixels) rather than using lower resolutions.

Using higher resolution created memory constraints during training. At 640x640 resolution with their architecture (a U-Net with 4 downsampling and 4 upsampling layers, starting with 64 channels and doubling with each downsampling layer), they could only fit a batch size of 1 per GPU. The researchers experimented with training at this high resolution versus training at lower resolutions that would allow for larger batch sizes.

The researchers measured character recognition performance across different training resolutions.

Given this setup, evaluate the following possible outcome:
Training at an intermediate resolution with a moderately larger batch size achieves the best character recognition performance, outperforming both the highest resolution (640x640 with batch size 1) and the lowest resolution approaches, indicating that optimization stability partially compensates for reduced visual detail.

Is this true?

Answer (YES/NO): NO